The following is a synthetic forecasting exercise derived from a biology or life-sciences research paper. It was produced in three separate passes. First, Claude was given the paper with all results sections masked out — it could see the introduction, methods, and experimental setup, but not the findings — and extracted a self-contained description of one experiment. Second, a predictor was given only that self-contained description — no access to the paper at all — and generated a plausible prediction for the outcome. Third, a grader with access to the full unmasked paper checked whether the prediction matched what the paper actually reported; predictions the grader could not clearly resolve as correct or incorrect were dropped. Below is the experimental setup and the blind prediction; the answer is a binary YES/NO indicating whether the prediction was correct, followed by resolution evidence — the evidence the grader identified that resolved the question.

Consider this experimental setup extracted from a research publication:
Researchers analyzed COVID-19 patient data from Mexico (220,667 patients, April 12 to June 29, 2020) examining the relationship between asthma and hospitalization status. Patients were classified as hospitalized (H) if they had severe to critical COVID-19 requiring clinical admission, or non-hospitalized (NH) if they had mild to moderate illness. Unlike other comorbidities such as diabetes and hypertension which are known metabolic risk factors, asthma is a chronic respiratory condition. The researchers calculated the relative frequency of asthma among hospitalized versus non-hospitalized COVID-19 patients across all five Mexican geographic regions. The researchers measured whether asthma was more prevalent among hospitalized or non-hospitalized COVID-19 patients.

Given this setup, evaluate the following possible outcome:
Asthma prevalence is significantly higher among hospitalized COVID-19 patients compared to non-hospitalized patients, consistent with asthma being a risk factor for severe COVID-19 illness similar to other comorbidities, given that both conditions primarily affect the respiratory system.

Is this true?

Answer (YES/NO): NO